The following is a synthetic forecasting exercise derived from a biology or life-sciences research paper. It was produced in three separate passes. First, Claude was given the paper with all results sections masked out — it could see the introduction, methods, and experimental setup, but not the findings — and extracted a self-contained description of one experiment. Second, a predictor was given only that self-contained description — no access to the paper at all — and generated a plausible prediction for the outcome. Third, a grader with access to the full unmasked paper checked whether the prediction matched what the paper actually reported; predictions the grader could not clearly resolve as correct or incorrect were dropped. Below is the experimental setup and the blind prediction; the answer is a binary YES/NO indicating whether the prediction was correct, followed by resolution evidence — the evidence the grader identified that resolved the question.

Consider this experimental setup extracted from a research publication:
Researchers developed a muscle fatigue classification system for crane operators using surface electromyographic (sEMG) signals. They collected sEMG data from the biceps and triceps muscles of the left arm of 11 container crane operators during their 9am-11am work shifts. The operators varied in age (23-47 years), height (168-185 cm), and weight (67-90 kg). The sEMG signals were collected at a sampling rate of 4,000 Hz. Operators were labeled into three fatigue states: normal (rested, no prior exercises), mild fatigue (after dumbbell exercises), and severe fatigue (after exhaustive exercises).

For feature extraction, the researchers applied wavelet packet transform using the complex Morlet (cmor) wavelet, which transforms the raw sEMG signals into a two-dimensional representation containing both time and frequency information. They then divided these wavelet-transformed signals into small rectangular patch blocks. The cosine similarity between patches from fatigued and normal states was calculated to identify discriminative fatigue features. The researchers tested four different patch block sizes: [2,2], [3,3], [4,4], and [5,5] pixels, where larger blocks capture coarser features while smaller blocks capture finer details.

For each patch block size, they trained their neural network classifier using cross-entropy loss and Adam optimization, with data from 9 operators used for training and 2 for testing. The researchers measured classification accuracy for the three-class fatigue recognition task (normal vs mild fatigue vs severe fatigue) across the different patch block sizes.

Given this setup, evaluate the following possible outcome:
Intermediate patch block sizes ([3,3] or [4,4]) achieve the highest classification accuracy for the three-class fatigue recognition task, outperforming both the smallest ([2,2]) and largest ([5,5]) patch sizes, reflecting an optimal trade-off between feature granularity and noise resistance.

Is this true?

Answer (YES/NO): NO